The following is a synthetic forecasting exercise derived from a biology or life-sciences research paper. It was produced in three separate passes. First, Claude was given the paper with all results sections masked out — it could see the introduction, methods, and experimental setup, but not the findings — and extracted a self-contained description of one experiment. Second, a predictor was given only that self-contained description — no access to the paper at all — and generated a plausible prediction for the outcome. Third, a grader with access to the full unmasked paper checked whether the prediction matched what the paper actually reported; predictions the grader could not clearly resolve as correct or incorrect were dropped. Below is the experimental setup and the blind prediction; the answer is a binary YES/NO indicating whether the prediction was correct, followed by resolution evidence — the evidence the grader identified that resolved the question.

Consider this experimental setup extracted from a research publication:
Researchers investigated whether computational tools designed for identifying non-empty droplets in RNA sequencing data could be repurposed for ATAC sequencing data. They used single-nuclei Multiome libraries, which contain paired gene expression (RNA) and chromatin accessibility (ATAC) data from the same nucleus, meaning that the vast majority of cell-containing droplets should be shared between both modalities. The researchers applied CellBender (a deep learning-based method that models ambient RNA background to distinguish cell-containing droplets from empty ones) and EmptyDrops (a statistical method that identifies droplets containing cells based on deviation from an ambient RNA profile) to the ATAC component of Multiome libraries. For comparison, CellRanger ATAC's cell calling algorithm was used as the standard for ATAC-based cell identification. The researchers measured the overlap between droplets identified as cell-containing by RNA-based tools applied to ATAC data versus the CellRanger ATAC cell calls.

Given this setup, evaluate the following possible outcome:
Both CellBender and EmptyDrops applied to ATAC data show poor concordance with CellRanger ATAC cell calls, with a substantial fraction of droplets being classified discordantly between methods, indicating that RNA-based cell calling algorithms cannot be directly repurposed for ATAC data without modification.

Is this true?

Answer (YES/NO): YES